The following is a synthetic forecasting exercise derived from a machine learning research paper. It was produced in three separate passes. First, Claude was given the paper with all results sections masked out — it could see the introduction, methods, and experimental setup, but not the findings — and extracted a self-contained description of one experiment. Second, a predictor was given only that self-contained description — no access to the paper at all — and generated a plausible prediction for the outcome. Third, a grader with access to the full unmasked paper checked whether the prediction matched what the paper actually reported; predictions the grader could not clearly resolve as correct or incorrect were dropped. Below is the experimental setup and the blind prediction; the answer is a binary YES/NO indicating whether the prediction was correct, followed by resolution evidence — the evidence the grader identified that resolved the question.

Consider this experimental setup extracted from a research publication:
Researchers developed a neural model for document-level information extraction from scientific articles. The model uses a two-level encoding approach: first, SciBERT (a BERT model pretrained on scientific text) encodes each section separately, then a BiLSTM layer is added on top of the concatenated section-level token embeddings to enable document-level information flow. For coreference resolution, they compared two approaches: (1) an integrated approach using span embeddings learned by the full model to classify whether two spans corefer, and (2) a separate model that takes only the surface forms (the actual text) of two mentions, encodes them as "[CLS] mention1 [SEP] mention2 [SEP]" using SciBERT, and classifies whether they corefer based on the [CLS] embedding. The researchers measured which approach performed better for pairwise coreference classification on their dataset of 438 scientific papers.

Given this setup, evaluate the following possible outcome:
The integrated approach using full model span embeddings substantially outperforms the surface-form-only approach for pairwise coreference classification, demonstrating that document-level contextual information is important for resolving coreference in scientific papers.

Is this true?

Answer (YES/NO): NO